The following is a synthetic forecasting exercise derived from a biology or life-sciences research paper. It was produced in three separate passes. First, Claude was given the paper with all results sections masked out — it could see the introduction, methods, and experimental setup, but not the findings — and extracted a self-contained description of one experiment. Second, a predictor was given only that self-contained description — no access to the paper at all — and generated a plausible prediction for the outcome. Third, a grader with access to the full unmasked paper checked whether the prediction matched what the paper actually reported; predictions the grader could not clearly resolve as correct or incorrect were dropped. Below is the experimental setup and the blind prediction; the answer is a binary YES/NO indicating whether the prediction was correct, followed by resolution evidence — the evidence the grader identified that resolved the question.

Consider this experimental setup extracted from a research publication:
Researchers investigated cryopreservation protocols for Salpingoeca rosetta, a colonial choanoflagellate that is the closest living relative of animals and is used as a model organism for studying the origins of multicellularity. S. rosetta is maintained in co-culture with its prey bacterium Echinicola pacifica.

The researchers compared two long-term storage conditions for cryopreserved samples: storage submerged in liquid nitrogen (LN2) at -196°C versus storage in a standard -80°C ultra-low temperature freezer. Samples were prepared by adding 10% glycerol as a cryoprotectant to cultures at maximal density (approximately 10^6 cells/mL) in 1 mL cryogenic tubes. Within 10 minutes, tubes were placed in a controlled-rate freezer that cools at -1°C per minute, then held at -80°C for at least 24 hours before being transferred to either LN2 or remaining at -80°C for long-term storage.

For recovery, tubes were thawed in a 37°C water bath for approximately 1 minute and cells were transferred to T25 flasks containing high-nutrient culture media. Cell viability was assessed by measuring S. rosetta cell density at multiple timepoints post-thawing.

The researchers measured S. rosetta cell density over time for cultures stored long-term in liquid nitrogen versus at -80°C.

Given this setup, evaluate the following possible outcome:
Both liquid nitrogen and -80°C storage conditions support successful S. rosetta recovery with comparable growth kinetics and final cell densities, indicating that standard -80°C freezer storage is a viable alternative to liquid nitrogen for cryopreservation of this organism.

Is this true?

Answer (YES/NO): YES